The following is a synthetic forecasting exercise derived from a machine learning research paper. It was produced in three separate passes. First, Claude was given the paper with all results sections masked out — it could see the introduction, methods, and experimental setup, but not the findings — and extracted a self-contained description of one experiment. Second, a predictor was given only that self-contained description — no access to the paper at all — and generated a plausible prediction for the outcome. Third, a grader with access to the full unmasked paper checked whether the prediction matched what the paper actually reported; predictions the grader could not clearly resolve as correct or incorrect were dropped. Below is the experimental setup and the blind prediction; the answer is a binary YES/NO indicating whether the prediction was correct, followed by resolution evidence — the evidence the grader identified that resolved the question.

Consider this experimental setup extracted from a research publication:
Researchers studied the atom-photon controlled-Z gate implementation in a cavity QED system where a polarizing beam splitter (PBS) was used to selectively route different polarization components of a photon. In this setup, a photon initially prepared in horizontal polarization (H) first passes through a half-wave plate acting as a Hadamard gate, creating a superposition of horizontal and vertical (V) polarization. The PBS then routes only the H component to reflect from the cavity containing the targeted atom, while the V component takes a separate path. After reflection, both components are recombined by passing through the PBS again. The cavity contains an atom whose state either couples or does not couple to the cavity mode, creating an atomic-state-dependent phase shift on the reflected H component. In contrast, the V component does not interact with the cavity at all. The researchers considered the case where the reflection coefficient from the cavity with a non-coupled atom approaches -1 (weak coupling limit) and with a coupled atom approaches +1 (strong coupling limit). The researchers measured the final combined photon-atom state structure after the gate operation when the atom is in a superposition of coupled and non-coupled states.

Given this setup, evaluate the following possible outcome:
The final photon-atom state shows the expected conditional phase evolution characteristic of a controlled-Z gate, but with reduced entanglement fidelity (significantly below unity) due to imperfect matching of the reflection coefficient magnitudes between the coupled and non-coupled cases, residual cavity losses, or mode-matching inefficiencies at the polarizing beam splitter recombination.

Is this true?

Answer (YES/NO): NO